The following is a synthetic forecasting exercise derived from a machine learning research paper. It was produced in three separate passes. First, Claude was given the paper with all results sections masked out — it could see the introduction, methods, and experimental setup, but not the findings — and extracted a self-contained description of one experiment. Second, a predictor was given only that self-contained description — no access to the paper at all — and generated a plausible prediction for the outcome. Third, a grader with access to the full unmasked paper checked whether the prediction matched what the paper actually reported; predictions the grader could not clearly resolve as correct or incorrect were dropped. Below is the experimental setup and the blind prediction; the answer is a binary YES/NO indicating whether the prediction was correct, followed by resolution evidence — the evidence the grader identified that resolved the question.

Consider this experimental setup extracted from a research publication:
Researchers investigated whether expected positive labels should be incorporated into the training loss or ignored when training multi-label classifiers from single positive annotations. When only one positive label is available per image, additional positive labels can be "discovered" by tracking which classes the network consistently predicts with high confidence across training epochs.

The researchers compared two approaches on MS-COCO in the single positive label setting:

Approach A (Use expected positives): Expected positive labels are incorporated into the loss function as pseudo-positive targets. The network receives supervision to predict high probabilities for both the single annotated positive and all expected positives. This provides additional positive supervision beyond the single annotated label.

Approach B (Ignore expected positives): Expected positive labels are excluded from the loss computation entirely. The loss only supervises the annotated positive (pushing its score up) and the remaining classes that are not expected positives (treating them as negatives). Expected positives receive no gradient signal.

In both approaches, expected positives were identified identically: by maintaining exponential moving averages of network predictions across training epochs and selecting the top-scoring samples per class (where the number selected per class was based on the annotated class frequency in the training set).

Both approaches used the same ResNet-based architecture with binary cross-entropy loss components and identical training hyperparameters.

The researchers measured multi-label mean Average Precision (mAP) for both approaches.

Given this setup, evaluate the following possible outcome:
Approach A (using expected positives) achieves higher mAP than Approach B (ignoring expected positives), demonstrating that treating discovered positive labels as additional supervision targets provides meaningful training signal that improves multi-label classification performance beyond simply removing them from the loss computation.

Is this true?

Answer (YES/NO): NO